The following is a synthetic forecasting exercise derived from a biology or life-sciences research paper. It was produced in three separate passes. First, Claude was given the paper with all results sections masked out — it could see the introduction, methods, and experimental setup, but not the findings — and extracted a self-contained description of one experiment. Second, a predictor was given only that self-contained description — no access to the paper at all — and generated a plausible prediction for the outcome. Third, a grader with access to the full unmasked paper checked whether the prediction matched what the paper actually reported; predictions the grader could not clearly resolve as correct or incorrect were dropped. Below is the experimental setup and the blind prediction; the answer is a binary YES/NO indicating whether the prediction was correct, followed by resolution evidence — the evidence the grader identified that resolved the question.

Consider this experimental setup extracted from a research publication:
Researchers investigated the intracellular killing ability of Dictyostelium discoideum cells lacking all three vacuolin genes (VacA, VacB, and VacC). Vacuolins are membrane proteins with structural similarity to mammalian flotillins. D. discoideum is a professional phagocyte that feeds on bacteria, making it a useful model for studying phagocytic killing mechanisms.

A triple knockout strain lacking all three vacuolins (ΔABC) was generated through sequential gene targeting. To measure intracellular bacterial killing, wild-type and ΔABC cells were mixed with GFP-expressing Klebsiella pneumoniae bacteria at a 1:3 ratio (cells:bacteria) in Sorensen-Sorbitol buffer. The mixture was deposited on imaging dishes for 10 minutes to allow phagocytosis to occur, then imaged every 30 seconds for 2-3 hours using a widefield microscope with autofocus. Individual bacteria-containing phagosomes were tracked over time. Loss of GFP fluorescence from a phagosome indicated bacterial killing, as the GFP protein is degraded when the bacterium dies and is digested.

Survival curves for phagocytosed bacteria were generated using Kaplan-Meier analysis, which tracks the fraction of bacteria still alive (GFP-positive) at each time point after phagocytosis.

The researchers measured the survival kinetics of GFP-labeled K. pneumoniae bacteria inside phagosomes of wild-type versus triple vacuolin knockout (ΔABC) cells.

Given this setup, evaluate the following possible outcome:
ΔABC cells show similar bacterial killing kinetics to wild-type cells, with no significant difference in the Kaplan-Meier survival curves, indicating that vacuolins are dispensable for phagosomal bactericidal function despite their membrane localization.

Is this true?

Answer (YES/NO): YES